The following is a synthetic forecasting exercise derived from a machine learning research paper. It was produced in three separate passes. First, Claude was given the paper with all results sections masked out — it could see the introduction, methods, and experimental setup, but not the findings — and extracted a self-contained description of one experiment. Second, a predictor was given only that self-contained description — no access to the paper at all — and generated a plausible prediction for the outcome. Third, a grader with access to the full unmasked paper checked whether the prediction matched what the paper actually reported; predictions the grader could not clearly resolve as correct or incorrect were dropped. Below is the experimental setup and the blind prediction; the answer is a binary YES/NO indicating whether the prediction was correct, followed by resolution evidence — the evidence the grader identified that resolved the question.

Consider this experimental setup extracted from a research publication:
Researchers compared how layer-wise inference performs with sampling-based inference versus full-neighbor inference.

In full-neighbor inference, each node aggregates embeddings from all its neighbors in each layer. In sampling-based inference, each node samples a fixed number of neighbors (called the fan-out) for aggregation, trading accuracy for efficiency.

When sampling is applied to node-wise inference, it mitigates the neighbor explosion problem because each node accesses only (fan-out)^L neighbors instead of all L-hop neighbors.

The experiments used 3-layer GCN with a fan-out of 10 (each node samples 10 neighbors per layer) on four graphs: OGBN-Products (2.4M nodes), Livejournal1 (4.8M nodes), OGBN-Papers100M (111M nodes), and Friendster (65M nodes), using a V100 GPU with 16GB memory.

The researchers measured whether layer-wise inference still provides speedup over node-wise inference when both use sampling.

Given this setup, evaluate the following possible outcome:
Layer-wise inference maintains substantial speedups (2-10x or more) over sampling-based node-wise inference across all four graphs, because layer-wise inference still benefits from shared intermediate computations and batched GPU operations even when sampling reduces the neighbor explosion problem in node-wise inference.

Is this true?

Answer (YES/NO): YES